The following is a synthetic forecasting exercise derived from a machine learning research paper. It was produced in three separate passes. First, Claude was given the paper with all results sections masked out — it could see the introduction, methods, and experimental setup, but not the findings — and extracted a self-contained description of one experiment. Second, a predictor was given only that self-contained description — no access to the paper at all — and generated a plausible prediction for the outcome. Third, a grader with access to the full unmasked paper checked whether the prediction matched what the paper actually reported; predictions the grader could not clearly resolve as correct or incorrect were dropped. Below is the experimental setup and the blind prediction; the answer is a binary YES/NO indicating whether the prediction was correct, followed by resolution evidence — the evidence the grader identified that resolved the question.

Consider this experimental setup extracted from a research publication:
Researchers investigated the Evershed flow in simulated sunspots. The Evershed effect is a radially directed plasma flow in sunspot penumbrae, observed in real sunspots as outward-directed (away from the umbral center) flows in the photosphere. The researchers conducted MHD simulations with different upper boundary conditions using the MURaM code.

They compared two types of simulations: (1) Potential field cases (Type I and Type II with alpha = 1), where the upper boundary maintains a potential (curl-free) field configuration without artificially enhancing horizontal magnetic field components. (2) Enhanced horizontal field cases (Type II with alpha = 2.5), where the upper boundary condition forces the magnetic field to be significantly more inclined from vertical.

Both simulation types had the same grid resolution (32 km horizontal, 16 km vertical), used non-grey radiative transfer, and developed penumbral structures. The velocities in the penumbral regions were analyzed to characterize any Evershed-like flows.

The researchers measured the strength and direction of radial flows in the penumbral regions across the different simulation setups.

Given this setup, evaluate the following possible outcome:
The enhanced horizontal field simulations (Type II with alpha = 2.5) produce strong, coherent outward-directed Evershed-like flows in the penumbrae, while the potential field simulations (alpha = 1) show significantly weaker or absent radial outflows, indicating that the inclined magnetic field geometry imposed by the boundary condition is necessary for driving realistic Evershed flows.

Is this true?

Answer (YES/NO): NO